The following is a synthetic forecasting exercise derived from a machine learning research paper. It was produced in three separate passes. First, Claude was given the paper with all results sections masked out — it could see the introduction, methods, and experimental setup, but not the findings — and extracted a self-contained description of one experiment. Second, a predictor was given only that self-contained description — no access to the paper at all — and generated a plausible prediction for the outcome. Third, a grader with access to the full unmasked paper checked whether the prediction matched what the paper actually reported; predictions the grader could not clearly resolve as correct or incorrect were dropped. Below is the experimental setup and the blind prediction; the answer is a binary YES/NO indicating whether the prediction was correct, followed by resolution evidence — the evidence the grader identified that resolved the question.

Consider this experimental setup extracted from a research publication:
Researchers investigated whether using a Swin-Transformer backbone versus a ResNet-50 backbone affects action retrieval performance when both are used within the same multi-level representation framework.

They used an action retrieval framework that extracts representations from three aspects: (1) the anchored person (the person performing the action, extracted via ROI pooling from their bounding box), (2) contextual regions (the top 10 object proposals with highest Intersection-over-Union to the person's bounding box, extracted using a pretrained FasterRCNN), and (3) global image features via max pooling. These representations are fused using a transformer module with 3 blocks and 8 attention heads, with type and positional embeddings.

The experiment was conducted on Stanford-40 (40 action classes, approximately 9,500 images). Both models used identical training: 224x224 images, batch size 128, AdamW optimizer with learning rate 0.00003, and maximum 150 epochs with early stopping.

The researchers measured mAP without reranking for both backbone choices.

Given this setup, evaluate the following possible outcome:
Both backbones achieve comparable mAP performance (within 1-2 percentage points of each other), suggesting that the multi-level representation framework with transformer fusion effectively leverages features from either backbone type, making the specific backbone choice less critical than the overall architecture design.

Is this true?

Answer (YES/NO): NO